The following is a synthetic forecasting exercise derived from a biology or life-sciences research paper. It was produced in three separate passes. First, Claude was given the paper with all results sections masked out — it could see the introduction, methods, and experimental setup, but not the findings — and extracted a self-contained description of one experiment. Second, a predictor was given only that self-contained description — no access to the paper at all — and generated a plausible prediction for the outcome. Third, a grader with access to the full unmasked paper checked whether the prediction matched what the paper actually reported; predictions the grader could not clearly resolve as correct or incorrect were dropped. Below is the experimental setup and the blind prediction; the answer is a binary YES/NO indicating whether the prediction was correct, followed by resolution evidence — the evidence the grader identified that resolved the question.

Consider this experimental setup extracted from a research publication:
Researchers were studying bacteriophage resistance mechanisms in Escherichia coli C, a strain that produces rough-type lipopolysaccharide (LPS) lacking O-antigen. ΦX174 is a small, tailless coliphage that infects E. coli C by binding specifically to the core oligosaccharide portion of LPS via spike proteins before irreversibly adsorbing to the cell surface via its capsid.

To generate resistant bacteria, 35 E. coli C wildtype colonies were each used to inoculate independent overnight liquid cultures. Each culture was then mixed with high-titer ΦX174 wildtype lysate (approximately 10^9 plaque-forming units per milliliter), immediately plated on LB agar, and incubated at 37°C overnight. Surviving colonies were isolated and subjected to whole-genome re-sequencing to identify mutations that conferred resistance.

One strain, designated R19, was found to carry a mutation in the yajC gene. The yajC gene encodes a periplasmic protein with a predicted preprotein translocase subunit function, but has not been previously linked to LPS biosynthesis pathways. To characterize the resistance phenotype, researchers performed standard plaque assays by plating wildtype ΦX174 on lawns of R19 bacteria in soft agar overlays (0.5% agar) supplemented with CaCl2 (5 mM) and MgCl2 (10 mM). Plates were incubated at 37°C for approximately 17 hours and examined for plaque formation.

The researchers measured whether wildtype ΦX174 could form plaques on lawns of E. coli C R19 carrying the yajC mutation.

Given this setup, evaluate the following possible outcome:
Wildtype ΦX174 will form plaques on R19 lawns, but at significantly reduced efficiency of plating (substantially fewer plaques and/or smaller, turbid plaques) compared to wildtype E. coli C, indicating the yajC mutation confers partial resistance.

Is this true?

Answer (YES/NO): NO